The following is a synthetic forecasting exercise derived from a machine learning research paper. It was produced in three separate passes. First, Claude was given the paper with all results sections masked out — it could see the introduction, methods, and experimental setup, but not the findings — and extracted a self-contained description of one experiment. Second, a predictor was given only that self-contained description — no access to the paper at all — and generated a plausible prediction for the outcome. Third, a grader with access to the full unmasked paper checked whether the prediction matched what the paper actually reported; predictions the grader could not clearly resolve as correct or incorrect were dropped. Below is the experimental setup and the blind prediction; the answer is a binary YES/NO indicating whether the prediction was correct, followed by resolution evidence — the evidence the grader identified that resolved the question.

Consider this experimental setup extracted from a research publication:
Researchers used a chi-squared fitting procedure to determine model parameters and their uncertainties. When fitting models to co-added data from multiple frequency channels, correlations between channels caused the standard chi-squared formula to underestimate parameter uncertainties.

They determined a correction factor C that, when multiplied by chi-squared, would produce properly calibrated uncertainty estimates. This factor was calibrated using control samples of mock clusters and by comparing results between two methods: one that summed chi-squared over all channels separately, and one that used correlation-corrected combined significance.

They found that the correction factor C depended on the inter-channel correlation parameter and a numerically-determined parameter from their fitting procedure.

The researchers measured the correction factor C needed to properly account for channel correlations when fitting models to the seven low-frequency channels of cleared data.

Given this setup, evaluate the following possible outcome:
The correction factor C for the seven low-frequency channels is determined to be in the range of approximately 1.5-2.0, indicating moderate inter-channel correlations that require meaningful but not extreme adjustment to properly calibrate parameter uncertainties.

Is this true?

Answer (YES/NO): NO